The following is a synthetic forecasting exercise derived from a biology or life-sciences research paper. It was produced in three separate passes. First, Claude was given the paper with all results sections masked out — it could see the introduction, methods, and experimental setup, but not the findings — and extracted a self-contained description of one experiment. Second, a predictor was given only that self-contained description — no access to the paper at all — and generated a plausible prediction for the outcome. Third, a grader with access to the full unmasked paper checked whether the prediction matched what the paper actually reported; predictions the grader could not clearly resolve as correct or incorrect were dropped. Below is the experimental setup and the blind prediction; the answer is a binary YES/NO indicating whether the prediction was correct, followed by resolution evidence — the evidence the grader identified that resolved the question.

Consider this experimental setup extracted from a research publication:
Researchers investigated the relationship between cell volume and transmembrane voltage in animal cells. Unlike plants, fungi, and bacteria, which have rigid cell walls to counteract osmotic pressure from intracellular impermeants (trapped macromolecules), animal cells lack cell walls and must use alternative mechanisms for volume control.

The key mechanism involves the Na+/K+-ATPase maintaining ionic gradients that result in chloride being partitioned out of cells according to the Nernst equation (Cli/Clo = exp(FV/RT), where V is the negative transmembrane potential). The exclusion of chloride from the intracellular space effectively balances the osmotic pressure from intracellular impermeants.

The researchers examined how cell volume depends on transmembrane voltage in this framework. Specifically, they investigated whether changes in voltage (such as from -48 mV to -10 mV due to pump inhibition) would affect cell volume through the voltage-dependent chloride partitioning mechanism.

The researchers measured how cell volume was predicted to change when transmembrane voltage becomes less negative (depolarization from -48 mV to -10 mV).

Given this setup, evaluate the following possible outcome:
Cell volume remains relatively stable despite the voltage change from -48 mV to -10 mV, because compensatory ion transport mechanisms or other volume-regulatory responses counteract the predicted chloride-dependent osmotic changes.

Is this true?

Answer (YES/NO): NO